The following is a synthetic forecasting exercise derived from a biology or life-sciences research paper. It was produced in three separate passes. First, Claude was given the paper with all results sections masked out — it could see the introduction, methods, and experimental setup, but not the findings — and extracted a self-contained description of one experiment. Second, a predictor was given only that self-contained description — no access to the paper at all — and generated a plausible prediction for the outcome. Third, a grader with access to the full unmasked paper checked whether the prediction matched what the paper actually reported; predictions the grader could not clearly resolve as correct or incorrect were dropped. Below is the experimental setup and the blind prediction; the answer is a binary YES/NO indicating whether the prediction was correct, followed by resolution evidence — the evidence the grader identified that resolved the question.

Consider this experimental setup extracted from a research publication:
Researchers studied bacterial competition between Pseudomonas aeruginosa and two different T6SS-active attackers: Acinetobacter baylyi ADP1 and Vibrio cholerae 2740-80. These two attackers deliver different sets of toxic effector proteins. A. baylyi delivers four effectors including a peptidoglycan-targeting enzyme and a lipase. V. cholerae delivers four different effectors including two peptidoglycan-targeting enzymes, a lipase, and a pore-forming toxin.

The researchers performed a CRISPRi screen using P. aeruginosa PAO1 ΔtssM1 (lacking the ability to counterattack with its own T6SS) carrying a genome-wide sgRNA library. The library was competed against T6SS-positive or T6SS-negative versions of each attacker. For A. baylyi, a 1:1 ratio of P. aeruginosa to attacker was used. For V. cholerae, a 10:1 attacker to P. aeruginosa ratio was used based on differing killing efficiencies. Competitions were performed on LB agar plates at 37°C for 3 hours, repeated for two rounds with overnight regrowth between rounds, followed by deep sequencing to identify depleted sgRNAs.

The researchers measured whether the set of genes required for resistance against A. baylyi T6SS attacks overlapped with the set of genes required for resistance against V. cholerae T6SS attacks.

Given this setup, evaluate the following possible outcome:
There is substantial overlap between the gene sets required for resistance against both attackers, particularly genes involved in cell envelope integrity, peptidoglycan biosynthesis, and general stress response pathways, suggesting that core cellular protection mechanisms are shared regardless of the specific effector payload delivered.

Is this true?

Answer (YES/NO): NO